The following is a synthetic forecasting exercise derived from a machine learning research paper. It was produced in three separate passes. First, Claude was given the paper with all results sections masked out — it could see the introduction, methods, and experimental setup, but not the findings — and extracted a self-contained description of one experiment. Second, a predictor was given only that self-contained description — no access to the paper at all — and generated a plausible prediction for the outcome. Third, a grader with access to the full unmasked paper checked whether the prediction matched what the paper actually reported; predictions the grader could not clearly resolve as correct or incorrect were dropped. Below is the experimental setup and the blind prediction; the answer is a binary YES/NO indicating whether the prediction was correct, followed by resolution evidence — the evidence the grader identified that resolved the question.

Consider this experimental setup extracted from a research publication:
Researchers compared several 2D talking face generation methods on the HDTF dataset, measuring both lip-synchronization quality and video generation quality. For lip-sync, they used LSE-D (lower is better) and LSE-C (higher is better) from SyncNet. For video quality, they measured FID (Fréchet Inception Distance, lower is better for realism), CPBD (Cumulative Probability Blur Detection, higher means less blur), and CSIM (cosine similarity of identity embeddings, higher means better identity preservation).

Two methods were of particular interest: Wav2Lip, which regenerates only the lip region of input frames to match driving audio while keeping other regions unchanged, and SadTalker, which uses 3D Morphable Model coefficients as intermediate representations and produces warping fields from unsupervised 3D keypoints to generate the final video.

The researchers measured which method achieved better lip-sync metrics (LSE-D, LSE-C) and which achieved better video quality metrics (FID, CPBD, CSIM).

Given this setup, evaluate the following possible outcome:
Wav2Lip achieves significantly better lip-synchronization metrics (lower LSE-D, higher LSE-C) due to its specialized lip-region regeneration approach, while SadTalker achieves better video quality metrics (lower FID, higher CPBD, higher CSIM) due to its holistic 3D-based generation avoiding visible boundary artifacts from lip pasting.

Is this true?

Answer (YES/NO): NO